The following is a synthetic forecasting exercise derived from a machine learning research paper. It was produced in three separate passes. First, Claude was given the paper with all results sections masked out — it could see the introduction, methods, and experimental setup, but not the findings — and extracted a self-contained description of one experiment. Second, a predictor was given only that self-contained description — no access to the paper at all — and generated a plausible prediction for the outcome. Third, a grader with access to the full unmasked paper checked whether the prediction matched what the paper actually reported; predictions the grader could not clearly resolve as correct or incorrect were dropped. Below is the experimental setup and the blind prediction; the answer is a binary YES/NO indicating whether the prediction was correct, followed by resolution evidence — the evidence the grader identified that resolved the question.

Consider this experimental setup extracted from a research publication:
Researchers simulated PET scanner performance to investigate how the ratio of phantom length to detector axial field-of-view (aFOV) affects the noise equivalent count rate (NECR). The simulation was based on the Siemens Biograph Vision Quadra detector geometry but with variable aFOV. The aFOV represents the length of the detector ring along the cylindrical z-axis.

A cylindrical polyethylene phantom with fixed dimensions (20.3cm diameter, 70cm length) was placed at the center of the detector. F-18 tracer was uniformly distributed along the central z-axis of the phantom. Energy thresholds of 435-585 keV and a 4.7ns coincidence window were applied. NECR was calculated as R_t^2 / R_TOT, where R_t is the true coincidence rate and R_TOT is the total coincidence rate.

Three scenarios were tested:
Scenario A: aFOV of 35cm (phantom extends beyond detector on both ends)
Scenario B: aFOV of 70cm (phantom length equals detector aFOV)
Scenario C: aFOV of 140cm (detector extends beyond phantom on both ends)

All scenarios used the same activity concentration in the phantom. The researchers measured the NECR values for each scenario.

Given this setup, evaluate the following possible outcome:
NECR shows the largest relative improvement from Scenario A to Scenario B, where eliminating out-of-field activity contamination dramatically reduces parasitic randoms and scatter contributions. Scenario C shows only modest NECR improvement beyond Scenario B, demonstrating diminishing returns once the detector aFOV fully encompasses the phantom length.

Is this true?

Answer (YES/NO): YES